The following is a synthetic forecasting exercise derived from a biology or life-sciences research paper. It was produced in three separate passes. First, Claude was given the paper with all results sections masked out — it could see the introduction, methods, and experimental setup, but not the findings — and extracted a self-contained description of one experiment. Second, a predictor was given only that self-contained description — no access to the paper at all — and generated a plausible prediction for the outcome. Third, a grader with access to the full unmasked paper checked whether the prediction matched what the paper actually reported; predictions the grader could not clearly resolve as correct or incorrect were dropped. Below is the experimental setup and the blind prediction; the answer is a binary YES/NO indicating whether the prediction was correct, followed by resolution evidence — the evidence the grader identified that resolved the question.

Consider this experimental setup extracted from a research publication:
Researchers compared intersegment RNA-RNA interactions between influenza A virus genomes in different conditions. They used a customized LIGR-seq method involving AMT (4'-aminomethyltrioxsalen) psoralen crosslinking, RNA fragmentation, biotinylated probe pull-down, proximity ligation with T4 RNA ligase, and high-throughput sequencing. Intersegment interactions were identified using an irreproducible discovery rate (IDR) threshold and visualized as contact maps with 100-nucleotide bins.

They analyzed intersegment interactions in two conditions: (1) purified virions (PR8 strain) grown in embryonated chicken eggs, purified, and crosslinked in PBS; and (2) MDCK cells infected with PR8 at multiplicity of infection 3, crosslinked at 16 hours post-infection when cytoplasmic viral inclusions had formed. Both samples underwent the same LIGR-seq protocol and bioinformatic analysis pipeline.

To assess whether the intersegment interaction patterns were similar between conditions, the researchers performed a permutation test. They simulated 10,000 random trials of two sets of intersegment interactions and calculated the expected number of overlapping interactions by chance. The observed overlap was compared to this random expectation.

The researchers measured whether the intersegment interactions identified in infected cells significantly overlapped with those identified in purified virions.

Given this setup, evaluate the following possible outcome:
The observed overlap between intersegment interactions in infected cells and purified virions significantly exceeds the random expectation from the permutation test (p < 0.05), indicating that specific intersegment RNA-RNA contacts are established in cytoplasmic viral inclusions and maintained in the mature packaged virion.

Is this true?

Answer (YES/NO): YES